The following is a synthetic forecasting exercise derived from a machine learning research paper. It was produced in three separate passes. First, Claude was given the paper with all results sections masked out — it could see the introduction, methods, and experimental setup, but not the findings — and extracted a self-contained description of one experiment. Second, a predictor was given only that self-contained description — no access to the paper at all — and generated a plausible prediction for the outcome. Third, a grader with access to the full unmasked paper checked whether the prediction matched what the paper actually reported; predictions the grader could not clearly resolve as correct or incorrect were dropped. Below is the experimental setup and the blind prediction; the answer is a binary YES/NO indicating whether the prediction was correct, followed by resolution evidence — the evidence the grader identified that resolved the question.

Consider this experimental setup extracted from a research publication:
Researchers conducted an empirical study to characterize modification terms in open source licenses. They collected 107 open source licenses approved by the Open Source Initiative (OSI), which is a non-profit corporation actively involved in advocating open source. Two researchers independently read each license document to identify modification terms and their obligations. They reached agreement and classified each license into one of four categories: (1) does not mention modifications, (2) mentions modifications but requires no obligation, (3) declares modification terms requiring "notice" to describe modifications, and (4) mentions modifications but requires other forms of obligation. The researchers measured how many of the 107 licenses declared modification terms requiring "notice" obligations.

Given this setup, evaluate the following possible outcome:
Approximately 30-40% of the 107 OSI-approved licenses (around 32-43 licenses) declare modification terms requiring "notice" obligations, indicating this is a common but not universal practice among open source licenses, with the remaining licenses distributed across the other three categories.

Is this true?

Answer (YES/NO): NO